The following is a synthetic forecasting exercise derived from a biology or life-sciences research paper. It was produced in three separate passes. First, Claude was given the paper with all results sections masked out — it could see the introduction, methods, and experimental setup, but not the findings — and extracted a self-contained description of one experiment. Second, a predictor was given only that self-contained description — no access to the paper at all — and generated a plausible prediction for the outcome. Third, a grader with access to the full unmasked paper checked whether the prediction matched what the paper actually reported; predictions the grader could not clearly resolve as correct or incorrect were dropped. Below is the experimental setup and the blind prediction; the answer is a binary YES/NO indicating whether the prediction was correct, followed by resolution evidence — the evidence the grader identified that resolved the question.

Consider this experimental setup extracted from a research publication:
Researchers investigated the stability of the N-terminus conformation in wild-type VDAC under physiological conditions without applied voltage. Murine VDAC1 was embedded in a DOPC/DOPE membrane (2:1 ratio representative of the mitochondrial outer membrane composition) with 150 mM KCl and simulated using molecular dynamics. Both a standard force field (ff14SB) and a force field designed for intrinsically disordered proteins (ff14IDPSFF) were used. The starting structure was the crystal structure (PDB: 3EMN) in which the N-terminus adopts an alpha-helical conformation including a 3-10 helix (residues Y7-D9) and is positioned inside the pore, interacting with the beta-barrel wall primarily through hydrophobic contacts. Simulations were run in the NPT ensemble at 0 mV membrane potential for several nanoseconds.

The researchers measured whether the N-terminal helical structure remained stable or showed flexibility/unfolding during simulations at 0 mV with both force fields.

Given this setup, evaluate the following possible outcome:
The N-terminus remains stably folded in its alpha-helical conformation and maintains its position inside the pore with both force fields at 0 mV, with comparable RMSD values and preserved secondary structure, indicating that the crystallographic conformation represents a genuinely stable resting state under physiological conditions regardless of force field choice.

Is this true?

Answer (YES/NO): YES